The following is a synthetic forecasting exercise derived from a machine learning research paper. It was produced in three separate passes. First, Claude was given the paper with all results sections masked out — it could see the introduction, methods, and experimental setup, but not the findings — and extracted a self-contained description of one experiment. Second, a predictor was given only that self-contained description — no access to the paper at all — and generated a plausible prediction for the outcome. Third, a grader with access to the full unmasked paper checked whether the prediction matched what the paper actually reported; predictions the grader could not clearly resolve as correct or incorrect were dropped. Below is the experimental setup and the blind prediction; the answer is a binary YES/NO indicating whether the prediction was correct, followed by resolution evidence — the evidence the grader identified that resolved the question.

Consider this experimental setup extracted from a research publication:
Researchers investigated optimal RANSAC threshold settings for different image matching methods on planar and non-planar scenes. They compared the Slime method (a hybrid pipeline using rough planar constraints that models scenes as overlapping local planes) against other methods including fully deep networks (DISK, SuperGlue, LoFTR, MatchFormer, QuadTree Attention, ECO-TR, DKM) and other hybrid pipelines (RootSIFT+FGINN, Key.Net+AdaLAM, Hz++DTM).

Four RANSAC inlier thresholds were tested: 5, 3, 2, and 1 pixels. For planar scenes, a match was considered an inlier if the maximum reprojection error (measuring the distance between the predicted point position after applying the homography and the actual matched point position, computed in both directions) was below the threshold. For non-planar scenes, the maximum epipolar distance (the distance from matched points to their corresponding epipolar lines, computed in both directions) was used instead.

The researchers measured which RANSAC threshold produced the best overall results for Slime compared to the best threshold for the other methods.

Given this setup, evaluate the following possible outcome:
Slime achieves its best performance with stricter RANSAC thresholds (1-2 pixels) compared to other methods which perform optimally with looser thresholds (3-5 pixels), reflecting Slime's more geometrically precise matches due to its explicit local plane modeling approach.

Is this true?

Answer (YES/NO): NO